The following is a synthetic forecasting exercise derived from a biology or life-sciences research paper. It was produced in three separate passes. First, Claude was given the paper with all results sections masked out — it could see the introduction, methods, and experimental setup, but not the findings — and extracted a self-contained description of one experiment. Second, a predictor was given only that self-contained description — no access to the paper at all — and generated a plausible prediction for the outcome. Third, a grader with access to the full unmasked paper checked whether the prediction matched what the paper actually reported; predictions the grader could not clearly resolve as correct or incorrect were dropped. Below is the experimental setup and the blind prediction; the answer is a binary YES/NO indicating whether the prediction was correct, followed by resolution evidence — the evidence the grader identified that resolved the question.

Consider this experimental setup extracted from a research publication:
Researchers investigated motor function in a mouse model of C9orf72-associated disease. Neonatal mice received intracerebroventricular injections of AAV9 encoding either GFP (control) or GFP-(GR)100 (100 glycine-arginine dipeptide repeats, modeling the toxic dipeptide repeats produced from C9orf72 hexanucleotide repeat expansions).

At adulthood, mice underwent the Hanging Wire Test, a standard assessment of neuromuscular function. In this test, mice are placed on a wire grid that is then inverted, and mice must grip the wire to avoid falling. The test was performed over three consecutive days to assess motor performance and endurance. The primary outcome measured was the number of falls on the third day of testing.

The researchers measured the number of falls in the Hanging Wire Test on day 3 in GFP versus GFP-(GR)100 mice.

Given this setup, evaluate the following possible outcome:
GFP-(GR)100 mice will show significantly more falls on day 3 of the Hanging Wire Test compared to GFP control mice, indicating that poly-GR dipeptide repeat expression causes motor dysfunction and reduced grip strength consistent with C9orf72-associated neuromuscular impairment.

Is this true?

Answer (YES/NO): YES